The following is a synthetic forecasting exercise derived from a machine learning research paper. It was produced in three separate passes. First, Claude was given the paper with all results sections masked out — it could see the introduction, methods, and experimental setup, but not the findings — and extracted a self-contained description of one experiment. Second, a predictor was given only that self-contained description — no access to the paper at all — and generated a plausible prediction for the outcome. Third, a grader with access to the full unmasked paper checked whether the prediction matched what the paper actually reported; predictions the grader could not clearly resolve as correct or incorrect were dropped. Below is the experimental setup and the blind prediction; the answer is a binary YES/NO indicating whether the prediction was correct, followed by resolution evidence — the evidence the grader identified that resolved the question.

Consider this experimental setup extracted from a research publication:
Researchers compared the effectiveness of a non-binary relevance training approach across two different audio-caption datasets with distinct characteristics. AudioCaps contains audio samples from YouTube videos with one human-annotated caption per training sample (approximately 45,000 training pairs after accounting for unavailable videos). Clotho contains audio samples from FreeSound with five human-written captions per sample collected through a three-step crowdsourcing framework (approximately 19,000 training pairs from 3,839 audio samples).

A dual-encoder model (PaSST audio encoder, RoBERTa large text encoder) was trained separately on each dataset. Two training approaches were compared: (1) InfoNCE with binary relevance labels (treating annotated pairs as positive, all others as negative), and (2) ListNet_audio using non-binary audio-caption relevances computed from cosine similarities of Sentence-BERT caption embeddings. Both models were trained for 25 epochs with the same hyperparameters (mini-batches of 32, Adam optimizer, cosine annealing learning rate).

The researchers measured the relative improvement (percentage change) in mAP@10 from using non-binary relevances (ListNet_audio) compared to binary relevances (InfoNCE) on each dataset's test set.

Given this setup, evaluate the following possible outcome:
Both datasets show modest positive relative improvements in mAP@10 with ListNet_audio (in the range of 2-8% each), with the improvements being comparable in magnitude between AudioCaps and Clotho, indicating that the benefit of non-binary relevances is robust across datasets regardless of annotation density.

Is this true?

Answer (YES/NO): NO